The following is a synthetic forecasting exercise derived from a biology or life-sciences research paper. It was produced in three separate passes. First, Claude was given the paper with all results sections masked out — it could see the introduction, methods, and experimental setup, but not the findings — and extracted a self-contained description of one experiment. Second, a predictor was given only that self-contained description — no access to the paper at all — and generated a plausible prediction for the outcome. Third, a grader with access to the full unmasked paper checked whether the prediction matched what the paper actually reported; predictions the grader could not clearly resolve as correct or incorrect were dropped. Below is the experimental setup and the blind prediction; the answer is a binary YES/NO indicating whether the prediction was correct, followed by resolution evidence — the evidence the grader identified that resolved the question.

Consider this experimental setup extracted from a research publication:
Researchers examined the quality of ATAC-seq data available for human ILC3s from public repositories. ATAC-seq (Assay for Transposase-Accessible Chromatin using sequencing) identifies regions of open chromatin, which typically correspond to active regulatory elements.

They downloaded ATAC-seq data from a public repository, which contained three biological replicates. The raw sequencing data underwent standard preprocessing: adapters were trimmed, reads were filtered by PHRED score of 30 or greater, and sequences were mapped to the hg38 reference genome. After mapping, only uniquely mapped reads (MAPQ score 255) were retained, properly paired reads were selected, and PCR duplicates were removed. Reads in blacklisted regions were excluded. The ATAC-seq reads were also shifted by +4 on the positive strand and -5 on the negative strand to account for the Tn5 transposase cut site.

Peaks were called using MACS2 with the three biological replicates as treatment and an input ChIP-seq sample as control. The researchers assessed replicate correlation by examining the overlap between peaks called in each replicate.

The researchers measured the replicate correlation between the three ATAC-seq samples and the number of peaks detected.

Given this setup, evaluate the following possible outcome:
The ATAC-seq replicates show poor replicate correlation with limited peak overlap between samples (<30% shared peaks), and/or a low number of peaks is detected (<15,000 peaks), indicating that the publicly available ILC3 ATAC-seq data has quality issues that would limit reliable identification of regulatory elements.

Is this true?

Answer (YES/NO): YES